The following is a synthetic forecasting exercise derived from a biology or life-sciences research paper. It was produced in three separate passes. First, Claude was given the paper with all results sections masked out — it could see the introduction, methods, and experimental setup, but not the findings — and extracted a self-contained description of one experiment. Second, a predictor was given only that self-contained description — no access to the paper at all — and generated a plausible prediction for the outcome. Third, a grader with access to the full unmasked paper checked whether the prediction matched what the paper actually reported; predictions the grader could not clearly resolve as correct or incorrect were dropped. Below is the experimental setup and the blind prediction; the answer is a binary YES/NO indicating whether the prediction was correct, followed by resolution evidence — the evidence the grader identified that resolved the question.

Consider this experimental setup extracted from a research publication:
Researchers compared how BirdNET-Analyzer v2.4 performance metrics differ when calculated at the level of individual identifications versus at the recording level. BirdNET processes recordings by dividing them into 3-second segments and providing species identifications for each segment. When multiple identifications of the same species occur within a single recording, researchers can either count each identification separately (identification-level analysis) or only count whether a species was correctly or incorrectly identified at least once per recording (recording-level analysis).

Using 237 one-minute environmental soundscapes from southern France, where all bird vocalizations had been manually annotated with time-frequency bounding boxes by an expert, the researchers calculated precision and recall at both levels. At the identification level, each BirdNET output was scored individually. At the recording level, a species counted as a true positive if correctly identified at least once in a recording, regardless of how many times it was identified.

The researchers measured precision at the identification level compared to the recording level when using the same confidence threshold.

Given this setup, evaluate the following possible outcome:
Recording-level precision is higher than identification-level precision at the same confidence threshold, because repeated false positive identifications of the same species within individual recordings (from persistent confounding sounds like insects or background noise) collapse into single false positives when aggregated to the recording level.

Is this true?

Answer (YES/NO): NO